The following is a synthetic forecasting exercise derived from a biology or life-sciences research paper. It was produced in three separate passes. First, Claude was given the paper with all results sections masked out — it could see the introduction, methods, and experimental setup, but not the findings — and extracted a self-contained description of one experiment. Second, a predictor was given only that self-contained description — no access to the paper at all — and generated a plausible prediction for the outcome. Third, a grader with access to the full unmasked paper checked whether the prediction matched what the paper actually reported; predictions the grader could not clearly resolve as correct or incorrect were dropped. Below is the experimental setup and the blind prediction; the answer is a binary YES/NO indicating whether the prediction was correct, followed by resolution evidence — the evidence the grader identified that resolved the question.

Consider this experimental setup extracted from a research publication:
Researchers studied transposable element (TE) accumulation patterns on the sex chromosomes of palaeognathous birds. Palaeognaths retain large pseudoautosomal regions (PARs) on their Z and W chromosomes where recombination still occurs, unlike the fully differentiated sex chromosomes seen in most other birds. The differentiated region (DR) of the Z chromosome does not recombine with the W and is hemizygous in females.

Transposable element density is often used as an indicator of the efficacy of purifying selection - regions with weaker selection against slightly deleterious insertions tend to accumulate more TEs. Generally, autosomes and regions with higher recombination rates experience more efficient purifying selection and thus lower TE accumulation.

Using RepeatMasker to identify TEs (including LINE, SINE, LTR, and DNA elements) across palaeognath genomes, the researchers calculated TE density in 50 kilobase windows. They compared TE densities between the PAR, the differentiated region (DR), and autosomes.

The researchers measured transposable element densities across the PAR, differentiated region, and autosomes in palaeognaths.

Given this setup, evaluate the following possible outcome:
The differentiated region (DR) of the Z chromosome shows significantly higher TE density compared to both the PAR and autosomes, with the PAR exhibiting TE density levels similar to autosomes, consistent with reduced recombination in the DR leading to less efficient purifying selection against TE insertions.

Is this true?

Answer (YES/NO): NO